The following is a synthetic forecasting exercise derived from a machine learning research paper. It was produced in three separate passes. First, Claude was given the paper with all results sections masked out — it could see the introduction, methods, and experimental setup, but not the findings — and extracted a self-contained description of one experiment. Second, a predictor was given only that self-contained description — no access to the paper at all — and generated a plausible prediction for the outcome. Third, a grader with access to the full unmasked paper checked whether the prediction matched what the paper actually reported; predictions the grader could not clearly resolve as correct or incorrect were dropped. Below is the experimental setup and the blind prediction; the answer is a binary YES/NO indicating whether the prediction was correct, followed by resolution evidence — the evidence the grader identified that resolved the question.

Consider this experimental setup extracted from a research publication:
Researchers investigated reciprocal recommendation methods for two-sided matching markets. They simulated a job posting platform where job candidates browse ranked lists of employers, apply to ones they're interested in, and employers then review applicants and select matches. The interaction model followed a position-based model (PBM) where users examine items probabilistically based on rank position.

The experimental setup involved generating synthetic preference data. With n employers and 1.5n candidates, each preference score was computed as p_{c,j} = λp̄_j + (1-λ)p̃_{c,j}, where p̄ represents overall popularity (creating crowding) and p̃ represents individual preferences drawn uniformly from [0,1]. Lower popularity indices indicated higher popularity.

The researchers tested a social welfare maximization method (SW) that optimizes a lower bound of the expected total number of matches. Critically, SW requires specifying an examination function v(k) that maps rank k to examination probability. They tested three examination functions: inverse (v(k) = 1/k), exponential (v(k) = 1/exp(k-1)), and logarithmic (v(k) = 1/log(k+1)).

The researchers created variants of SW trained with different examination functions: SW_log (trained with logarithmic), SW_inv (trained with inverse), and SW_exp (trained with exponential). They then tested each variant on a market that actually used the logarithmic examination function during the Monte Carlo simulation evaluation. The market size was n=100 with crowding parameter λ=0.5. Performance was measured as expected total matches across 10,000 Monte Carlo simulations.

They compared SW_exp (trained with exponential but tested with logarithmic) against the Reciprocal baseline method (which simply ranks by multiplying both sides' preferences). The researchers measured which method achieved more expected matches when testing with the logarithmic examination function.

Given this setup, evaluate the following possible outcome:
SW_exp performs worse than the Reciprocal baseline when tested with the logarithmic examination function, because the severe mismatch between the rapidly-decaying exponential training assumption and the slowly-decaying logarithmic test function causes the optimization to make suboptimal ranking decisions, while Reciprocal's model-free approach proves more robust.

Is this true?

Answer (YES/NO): YES